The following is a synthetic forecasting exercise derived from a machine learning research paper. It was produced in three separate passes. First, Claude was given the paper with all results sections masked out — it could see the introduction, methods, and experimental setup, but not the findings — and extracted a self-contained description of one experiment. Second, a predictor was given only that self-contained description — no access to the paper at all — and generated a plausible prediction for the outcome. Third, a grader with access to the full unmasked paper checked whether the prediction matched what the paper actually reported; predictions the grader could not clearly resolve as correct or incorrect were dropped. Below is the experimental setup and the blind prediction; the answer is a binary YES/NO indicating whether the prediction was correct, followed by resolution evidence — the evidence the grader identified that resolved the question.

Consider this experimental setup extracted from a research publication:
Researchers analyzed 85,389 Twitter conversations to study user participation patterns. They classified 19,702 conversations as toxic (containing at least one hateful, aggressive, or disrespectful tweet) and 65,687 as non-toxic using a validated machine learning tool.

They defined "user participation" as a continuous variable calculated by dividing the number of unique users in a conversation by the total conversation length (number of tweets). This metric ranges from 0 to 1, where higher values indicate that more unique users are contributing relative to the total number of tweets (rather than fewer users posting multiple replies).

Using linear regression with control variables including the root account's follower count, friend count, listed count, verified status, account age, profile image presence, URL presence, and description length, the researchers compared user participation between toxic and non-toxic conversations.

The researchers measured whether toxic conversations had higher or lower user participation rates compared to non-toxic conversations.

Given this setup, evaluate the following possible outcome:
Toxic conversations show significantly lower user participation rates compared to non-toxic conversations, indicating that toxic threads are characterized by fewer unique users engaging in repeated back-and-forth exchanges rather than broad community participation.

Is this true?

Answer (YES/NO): YES